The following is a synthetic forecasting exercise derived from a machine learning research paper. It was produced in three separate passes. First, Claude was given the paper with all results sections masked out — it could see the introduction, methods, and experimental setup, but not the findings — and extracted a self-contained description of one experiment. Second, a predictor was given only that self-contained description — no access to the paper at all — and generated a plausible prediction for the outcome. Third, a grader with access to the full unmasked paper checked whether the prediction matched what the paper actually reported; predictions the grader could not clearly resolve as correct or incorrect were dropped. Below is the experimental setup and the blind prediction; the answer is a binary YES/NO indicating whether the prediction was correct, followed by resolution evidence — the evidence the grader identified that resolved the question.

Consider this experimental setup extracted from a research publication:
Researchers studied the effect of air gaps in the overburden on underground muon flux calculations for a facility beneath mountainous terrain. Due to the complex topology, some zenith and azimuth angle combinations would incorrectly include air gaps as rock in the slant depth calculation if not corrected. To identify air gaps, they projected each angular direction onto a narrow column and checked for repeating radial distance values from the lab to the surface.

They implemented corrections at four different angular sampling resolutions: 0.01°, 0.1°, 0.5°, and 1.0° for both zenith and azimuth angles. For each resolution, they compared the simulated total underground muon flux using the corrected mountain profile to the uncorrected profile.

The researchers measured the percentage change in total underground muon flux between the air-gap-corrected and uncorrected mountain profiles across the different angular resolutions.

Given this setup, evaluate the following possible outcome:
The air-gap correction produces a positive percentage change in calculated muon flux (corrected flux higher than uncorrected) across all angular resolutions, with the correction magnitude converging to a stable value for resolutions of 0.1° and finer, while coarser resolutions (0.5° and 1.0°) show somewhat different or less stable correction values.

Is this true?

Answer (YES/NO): NO